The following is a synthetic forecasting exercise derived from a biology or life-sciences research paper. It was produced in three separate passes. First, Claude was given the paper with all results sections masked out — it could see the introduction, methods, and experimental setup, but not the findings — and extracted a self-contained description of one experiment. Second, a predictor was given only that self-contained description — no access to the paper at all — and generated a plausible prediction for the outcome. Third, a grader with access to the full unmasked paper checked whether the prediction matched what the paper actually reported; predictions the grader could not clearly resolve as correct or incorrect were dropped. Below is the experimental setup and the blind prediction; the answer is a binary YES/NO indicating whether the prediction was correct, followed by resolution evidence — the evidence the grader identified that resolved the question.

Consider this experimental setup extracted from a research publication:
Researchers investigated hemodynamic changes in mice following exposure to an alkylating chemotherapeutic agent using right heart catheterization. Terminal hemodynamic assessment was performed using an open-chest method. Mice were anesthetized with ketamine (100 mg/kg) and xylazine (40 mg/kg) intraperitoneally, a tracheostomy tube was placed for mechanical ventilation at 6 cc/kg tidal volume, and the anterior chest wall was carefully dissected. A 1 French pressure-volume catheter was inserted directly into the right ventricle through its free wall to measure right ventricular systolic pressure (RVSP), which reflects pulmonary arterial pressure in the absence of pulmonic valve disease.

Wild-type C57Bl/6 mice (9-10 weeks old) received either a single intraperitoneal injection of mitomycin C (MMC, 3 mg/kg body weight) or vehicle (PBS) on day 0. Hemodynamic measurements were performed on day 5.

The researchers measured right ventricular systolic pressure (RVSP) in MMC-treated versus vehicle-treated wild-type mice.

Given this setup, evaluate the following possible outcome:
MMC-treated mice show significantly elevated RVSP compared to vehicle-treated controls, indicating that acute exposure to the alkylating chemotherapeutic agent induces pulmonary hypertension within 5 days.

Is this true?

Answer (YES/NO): YES